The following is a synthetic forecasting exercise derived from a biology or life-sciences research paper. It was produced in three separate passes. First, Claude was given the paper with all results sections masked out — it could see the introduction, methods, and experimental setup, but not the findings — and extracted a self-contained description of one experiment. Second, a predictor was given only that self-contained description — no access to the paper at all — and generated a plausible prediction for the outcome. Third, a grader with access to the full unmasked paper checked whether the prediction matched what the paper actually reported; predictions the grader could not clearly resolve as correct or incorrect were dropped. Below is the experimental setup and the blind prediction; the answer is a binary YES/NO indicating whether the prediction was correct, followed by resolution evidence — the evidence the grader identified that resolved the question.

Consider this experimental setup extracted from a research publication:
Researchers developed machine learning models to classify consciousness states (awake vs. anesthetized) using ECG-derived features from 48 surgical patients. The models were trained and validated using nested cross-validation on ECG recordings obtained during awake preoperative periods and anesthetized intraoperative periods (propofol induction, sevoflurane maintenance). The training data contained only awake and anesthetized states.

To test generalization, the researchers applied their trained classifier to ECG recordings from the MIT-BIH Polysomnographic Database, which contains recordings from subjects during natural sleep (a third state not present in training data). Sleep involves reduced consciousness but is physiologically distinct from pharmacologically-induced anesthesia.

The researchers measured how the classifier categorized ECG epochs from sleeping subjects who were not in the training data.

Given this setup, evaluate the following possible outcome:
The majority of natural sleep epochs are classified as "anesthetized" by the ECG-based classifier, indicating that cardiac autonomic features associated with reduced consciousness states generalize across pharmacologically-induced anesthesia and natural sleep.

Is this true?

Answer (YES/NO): NO